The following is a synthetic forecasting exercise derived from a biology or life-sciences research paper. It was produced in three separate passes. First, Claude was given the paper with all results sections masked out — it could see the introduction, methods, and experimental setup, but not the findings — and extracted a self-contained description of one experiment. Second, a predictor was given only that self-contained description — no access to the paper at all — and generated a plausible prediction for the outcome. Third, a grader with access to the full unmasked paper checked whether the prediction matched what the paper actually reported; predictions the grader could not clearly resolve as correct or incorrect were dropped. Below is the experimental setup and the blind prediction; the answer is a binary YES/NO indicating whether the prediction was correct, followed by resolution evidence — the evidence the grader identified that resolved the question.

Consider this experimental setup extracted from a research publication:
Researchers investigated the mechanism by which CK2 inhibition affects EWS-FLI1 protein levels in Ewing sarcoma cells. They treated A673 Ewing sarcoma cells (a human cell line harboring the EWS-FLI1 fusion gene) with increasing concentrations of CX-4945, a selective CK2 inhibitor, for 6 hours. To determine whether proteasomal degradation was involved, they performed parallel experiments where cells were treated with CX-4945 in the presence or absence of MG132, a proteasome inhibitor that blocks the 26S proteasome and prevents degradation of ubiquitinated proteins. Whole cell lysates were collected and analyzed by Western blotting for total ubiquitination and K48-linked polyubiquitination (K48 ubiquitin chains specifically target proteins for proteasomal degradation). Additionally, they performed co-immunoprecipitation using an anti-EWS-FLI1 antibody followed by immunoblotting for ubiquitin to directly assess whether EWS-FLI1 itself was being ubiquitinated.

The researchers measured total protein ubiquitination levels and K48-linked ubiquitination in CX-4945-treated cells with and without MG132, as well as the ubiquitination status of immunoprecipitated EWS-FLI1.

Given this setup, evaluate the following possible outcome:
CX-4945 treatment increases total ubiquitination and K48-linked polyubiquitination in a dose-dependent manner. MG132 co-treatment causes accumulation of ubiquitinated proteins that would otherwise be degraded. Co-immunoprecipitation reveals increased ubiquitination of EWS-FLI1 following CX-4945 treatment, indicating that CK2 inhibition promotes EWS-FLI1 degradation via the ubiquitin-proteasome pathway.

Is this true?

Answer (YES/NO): YES